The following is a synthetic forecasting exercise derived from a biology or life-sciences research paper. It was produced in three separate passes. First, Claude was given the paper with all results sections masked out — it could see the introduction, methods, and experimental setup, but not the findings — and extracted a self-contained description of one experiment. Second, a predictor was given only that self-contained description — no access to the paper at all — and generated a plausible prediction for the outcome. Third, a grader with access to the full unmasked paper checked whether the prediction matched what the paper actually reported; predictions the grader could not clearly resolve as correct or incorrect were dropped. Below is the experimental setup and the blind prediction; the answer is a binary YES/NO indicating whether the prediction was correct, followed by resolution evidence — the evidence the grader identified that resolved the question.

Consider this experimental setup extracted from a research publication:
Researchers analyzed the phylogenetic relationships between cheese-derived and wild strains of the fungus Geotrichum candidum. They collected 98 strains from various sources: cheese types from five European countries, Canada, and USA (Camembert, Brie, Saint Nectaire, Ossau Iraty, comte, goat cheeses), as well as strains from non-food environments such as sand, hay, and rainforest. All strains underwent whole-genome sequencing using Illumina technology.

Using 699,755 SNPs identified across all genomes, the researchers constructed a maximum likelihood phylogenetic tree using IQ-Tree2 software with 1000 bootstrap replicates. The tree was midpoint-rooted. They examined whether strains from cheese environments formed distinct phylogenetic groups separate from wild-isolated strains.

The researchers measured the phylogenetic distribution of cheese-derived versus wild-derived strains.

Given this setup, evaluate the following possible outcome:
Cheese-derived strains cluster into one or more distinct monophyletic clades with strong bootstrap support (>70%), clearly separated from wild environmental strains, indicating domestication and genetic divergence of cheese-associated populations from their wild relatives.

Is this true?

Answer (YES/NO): YES